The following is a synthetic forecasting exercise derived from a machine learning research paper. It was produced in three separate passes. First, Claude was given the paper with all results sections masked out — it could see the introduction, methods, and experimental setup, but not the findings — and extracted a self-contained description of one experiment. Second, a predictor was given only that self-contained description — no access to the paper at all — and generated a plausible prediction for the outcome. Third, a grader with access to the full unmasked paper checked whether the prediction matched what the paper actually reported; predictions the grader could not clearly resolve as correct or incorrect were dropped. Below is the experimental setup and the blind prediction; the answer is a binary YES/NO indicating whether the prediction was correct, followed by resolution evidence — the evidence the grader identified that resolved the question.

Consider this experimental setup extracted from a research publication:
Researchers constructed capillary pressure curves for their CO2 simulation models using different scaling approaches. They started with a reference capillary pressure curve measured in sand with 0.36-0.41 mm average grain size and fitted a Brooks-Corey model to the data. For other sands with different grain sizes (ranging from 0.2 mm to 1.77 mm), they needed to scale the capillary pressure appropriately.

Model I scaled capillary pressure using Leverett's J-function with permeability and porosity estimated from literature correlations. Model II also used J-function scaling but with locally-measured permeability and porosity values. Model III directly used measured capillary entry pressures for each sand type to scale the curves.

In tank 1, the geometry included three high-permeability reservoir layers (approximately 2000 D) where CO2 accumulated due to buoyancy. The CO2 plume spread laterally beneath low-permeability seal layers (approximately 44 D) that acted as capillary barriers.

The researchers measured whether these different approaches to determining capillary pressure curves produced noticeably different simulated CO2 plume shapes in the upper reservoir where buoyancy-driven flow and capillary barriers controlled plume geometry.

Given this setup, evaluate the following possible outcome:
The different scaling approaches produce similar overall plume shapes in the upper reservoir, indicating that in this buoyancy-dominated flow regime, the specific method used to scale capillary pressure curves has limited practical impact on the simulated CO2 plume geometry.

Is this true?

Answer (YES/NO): NO